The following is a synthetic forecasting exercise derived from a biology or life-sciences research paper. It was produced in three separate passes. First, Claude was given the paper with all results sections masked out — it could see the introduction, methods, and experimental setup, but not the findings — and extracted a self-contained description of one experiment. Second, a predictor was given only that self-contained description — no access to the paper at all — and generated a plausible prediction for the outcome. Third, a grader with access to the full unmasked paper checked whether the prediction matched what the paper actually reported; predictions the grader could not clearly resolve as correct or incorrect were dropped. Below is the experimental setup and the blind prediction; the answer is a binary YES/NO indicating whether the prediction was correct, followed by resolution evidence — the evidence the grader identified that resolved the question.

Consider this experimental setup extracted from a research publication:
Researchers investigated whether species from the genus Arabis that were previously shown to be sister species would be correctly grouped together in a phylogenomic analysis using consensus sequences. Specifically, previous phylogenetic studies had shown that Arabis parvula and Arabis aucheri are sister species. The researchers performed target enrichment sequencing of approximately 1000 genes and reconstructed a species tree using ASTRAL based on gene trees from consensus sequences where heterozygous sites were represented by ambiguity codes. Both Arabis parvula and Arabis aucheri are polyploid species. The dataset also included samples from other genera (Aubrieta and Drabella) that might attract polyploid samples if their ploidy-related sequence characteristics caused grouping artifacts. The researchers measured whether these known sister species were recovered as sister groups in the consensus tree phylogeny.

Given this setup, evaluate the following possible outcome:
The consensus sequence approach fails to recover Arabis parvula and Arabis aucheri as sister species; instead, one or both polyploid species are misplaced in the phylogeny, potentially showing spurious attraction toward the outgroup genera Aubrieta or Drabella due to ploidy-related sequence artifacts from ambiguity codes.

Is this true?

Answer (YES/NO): YES